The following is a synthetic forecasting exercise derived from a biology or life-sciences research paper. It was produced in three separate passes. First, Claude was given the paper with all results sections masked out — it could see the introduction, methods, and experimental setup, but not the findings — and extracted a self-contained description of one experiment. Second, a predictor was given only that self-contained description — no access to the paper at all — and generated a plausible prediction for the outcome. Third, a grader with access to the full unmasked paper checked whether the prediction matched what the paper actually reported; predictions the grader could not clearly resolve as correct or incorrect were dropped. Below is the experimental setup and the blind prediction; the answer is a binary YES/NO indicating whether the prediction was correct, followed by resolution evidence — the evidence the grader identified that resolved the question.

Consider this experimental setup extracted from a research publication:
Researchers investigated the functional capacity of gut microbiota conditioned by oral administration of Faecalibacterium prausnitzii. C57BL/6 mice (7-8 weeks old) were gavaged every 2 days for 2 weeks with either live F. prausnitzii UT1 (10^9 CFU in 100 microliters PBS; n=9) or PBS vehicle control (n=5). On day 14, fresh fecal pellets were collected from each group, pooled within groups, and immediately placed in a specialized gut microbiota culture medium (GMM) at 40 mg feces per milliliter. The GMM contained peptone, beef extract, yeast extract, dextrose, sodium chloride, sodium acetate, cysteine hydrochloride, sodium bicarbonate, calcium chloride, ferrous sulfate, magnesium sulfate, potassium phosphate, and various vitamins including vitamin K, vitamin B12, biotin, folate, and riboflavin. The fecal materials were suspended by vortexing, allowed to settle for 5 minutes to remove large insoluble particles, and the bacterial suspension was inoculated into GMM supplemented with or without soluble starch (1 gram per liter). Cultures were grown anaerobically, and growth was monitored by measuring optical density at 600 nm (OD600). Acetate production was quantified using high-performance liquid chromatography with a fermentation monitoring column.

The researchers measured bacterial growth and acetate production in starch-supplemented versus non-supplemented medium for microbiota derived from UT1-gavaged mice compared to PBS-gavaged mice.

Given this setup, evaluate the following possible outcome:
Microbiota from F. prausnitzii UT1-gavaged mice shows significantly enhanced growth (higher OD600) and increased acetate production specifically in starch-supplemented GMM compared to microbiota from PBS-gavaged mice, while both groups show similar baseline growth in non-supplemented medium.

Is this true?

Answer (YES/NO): YES